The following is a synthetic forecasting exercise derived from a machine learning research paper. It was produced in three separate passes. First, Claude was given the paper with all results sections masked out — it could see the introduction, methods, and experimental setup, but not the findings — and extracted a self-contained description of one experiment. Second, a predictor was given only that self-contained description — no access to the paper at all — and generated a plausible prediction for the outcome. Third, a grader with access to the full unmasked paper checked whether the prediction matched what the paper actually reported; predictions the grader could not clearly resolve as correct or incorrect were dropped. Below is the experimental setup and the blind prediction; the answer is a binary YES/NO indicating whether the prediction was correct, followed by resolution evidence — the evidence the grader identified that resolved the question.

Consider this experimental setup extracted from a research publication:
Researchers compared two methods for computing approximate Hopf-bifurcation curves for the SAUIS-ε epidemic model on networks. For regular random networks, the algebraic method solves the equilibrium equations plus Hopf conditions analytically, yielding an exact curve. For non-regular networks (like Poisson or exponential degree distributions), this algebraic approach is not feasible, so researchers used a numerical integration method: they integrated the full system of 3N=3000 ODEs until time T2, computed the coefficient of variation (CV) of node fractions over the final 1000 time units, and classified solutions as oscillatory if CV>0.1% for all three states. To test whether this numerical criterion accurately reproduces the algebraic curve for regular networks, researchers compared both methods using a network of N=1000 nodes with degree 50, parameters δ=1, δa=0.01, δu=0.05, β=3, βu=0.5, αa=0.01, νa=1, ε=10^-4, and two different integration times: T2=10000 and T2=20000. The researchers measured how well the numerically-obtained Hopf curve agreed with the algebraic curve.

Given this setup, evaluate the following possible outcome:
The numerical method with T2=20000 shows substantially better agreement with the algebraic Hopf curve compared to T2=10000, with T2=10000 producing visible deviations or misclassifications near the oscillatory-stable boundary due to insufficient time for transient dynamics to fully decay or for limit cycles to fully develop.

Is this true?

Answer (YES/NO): YES